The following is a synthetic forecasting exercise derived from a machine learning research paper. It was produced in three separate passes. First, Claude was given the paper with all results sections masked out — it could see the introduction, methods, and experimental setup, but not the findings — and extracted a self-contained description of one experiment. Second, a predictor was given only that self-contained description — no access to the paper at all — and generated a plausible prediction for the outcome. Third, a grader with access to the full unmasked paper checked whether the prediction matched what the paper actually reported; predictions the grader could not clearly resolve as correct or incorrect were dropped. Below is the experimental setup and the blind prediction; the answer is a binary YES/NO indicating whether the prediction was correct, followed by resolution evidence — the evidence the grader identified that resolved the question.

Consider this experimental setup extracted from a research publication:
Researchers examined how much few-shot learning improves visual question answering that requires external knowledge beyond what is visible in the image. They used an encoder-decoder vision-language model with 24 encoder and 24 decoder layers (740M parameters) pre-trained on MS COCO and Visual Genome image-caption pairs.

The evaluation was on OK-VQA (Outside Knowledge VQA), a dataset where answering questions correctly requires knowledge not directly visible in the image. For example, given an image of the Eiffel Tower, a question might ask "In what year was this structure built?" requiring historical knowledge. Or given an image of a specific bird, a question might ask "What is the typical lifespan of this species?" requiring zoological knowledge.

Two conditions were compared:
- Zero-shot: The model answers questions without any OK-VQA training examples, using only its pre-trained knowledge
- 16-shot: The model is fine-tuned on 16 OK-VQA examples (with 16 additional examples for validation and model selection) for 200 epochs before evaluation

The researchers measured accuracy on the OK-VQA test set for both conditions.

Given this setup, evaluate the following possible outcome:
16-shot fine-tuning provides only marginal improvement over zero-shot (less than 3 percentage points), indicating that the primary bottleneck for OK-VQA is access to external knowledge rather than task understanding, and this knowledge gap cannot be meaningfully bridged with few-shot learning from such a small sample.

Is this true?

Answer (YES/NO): NO